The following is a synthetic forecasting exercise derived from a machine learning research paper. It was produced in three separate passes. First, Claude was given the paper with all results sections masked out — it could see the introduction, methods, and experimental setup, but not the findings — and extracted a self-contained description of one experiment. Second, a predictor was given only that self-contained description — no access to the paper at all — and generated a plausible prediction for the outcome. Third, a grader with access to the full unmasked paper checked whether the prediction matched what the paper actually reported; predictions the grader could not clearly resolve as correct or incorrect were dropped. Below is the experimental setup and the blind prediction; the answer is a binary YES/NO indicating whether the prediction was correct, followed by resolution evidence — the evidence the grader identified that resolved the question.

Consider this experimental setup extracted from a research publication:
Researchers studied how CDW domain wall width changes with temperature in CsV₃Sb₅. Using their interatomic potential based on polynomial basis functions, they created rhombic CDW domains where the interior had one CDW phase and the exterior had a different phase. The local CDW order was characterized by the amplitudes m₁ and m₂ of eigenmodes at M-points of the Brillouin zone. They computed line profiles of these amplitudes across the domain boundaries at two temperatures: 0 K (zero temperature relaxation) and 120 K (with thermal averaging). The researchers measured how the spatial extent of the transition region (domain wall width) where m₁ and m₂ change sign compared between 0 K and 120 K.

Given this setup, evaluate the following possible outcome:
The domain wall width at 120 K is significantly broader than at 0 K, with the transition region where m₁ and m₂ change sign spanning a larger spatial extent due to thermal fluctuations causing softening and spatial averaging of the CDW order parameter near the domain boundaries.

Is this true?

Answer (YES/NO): YES